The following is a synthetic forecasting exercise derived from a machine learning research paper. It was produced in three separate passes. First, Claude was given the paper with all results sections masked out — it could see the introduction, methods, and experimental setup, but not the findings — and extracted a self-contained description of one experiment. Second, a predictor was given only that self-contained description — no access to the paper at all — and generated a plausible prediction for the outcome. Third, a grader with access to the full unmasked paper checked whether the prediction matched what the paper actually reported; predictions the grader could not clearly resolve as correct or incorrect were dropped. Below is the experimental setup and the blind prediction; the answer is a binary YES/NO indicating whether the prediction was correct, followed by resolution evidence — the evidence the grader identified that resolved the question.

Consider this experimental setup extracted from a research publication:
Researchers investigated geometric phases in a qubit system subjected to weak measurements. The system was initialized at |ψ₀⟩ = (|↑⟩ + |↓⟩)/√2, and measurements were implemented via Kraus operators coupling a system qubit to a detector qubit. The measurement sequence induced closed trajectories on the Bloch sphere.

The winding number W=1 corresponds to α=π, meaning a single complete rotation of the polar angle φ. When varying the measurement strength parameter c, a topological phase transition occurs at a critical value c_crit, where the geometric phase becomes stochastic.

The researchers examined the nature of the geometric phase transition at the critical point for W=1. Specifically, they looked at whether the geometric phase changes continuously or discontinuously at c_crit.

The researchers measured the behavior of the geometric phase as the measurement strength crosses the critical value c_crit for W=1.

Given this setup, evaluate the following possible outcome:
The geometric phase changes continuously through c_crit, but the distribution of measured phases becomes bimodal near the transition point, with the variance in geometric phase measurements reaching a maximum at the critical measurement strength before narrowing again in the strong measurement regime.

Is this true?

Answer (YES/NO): NO